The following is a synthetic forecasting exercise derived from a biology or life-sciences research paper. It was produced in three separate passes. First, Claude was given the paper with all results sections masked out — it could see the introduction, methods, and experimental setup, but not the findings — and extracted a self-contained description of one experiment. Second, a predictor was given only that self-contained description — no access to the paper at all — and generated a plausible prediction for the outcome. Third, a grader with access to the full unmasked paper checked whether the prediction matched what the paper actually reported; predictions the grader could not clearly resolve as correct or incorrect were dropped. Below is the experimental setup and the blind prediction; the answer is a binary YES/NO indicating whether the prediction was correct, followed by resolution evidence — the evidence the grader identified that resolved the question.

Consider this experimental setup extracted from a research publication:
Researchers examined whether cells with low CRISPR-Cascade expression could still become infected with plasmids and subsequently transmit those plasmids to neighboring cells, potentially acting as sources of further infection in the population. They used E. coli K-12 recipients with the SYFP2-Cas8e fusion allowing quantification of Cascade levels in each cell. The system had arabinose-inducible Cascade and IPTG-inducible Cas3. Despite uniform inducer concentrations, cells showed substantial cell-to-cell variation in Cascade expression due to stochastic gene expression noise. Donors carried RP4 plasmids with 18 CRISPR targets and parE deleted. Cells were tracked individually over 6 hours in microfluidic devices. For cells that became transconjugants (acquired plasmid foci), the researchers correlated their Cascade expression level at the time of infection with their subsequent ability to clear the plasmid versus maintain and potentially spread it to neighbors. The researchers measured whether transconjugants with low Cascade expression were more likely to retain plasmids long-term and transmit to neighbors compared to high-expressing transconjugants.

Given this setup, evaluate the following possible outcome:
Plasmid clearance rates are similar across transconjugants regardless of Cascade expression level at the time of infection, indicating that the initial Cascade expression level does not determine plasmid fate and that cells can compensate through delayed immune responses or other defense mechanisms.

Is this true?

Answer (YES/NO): NO